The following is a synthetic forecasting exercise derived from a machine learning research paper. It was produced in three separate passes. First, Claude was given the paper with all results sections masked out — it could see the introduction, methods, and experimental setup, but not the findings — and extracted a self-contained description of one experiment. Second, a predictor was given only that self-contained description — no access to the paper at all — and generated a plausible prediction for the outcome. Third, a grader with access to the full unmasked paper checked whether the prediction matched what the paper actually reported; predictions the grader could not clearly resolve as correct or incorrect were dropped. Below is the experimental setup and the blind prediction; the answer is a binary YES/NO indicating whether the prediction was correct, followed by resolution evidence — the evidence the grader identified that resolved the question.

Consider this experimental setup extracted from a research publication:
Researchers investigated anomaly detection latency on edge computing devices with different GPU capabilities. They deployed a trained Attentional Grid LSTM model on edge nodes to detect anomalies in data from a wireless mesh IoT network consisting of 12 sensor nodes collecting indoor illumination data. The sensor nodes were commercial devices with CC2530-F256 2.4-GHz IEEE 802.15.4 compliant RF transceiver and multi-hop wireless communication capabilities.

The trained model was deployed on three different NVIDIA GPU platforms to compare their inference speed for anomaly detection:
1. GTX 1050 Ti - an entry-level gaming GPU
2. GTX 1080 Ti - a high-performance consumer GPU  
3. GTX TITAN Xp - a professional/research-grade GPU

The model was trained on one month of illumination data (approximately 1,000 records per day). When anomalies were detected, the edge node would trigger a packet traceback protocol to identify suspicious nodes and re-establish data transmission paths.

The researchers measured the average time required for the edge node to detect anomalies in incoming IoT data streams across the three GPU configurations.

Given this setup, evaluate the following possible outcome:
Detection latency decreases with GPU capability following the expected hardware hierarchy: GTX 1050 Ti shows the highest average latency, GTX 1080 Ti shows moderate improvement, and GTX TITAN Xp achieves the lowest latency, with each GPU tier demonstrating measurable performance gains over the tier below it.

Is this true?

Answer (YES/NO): YES